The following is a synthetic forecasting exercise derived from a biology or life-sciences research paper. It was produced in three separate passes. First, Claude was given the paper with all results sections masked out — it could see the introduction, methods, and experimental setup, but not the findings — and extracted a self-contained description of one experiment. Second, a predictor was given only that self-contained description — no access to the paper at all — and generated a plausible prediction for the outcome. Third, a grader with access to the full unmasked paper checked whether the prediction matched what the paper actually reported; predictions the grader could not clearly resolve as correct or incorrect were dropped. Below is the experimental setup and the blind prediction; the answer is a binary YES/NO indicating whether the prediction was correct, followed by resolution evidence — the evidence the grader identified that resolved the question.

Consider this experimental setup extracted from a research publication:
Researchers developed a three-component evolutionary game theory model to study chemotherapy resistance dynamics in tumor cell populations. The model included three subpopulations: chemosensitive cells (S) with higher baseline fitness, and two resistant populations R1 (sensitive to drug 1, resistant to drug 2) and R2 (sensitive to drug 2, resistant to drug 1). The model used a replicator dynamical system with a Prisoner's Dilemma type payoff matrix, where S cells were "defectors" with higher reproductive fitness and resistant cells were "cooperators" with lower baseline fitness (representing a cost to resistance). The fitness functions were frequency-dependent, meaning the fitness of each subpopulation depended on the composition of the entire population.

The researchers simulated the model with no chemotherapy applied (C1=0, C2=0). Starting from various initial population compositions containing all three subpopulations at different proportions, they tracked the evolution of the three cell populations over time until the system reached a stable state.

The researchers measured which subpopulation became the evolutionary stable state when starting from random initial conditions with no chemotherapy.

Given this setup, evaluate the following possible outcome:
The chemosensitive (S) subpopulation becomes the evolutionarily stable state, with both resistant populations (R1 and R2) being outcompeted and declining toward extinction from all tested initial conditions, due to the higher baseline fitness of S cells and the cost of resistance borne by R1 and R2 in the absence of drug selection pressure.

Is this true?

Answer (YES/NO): YES